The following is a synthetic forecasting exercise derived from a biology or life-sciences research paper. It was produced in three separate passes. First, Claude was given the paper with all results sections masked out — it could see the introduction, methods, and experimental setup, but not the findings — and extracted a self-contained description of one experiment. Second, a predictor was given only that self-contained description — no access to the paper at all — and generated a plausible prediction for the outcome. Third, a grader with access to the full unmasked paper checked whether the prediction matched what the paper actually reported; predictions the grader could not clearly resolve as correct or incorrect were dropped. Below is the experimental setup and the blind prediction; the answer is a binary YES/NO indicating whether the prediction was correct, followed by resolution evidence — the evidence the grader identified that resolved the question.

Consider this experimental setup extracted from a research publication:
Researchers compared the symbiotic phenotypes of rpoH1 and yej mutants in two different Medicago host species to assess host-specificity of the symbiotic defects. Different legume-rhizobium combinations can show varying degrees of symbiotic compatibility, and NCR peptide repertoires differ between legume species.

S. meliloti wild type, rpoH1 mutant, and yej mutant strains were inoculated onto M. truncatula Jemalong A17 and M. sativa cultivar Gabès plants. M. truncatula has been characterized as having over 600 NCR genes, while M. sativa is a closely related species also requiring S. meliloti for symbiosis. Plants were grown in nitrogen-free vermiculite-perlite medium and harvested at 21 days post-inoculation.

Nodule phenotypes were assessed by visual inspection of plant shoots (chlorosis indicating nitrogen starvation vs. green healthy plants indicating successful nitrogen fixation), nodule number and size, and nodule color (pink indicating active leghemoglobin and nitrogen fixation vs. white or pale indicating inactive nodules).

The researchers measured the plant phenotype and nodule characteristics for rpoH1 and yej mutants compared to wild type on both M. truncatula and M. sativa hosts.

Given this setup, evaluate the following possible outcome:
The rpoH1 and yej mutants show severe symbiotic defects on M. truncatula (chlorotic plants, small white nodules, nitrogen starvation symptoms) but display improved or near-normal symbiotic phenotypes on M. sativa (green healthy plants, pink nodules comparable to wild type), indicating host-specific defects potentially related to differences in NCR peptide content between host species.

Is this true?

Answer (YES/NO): NO